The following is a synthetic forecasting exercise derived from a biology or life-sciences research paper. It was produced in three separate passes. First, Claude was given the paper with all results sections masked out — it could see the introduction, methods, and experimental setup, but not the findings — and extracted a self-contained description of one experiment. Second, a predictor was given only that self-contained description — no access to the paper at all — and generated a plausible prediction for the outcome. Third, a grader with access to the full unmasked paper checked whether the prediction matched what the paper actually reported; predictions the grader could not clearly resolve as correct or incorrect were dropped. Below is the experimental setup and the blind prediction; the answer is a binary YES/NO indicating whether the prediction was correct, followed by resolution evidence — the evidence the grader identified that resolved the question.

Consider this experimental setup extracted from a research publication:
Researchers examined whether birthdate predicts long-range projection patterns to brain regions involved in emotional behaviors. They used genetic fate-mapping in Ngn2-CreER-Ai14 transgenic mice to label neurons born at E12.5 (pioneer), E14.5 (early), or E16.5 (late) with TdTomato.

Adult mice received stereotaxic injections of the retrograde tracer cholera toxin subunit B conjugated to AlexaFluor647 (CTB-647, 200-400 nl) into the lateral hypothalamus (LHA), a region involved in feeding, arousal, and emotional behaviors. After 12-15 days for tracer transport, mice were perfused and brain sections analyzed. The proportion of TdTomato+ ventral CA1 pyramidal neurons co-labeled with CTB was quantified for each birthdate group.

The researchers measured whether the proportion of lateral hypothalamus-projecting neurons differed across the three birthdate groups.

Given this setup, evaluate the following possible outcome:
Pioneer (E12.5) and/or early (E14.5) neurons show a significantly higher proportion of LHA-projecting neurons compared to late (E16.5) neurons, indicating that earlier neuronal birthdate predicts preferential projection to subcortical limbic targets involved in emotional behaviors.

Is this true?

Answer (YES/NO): NO